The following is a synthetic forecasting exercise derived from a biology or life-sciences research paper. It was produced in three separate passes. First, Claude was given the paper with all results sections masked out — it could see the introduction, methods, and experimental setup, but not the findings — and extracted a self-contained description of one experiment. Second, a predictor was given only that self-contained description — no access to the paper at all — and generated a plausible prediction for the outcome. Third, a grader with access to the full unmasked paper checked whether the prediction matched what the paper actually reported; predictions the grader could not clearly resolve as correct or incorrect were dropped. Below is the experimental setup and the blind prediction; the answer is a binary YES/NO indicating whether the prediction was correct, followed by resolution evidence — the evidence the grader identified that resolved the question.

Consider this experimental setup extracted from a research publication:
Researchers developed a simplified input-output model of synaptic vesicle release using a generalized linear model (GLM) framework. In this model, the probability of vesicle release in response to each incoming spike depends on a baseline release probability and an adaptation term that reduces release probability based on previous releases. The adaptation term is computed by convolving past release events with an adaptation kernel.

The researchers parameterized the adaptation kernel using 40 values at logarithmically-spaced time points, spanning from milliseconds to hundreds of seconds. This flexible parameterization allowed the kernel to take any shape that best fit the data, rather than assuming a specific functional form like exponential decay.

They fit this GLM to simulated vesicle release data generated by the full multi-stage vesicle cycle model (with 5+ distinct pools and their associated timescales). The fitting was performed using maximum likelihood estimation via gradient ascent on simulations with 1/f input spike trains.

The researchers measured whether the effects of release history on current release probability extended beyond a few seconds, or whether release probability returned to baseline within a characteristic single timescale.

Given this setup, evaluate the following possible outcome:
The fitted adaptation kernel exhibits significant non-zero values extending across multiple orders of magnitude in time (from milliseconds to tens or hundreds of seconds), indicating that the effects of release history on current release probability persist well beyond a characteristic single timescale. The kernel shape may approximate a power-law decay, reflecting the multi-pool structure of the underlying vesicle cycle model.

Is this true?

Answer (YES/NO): YES